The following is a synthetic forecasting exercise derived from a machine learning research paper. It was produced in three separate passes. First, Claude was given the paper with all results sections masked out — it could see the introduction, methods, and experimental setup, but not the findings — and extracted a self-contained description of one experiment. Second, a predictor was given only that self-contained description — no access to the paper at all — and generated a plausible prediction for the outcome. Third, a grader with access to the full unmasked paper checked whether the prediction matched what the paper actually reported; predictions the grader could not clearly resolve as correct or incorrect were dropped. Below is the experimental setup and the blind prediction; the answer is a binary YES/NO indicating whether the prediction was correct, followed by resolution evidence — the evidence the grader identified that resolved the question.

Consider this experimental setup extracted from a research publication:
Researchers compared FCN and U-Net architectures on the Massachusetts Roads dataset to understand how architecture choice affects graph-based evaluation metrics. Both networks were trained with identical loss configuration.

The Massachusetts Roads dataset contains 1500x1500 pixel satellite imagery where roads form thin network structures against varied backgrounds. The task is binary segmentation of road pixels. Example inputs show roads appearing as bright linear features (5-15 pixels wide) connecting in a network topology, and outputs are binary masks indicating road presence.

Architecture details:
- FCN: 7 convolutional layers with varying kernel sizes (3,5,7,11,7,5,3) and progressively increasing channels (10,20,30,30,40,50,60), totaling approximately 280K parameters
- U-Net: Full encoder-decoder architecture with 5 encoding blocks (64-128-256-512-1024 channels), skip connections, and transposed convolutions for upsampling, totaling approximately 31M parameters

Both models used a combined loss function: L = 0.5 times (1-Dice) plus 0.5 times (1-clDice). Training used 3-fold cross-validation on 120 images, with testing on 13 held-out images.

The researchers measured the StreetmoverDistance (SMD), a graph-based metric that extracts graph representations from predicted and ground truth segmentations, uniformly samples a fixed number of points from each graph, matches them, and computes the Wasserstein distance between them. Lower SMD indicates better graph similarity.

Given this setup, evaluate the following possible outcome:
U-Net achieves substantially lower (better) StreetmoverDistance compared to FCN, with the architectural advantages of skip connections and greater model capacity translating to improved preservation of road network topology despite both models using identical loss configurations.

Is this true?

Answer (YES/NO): YES